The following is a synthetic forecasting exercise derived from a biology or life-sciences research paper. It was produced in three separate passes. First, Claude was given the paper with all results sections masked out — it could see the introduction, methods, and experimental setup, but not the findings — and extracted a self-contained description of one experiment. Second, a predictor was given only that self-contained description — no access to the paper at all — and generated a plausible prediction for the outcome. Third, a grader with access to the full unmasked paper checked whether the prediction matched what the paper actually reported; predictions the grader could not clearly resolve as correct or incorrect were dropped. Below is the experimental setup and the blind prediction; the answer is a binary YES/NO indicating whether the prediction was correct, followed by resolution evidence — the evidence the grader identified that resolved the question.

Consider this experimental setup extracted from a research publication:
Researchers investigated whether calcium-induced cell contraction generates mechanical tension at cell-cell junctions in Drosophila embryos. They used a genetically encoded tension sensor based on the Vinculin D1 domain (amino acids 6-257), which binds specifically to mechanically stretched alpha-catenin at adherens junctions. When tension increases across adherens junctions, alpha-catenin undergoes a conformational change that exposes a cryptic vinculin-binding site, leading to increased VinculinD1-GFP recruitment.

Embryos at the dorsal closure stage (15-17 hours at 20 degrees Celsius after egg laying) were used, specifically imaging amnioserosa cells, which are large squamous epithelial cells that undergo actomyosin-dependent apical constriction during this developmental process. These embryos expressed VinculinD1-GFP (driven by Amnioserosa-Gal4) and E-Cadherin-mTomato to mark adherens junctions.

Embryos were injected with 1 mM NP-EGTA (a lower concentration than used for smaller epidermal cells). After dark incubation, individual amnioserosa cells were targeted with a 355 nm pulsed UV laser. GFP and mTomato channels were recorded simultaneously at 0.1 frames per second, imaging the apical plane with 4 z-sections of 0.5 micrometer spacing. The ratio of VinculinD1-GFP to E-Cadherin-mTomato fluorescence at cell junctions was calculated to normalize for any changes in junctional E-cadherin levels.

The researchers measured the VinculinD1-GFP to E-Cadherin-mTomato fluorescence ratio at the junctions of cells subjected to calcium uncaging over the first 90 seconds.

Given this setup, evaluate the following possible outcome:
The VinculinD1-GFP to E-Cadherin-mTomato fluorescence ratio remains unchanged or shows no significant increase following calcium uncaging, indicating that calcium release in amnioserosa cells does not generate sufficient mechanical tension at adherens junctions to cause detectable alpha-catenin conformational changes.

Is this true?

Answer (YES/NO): NO